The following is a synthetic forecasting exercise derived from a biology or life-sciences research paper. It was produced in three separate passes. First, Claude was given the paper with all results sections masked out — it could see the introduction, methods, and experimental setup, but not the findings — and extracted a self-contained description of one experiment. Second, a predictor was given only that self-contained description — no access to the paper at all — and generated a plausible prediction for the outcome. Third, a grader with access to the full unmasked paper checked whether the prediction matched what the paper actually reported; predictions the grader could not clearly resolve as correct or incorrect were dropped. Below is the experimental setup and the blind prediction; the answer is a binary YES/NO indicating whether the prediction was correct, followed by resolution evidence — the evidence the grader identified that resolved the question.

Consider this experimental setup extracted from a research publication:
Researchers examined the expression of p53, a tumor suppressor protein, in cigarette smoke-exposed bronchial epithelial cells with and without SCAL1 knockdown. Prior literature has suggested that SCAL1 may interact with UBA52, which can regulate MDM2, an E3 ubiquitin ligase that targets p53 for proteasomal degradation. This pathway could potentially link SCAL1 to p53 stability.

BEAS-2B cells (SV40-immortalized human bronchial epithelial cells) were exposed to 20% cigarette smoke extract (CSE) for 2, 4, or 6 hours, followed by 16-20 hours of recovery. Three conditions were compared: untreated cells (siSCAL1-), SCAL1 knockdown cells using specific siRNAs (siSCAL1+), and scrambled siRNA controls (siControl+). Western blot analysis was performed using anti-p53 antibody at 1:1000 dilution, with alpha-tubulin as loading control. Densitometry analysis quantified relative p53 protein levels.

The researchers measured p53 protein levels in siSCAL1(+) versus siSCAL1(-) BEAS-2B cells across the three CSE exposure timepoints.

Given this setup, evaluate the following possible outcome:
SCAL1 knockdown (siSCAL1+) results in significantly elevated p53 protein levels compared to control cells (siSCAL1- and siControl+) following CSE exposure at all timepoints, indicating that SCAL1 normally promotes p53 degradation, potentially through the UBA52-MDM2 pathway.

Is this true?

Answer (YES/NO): YES